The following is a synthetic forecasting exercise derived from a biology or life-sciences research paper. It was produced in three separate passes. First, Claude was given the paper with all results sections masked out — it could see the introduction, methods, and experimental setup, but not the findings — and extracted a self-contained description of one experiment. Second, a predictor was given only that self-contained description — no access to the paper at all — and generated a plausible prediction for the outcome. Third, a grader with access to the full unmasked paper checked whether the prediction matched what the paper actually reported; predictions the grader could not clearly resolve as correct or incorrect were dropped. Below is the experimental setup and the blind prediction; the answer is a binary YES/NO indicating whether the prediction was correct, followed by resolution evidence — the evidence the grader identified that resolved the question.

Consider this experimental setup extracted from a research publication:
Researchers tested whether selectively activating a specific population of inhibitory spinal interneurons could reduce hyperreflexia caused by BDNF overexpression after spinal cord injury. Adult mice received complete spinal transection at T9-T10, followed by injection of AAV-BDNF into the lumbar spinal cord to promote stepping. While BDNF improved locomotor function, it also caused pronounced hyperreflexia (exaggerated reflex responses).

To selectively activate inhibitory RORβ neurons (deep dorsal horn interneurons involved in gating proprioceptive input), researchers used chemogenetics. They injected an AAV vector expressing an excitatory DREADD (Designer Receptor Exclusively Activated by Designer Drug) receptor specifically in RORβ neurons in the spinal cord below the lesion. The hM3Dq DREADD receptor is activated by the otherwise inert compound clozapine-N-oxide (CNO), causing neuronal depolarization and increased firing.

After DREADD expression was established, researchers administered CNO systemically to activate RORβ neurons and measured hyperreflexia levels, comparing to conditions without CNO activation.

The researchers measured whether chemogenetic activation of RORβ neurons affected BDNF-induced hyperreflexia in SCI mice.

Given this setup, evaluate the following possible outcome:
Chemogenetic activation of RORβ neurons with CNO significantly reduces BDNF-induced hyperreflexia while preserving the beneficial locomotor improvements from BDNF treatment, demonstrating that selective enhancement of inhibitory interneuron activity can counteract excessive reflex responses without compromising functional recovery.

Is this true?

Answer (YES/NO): YES